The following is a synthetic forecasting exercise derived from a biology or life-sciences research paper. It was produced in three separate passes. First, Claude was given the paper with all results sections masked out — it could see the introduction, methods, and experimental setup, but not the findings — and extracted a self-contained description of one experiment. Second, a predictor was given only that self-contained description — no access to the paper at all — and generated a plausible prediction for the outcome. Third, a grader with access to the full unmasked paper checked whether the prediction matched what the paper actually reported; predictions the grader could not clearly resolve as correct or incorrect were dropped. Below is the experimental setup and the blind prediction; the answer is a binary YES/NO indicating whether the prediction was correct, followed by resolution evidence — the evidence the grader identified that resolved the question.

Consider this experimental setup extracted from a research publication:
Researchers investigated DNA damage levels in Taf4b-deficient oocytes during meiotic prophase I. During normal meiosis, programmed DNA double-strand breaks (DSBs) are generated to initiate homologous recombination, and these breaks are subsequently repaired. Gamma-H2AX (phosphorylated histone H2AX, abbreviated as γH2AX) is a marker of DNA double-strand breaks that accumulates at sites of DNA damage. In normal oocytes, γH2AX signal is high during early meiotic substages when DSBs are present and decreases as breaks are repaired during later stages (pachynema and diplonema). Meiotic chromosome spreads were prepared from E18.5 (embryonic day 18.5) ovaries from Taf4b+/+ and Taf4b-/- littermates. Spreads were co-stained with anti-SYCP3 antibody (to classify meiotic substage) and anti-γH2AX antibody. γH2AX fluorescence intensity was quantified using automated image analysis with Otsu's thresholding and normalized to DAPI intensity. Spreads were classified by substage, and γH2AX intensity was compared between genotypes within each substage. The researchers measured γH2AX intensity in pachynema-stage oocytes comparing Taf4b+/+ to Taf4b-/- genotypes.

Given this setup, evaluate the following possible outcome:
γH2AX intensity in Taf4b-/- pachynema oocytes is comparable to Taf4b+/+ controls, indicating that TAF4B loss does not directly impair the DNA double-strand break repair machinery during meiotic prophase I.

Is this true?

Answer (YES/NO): NO